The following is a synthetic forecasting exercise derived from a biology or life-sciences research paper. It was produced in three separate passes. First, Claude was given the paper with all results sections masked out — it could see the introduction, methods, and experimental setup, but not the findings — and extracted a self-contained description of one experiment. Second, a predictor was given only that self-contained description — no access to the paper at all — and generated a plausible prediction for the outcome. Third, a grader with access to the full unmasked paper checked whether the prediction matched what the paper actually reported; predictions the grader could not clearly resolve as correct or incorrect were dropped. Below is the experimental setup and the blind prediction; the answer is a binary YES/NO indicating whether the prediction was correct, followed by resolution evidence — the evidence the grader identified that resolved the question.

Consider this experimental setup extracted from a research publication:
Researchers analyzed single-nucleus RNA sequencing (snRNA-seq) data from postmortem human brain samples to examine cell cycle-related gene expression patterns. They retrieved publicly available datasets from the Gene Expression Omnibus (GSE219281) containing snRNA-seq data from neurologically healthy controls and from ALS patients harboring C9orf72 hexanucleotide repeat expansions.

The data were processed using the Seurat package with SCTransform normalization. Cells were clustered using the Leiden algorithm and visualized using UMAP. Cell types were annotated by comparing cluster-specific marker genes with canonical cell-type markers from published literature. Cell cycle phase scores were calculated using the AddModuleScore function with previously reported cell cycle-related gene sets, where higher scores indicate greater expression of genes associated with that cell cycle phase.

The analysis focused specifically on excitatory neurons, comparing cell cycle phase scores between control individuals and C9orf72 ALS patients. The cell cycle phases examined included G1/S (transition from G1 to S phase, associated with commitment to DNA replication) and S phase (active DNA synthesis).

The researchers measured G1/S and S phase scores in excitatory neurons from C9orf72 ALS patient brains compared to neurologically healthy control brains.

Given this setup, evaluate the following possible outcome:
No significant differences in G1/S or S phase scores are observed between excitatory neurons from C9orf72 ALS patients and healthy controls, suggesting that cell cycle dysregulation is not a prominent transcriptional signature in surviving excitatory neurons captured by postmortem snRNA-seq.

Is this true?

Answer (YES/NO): NO